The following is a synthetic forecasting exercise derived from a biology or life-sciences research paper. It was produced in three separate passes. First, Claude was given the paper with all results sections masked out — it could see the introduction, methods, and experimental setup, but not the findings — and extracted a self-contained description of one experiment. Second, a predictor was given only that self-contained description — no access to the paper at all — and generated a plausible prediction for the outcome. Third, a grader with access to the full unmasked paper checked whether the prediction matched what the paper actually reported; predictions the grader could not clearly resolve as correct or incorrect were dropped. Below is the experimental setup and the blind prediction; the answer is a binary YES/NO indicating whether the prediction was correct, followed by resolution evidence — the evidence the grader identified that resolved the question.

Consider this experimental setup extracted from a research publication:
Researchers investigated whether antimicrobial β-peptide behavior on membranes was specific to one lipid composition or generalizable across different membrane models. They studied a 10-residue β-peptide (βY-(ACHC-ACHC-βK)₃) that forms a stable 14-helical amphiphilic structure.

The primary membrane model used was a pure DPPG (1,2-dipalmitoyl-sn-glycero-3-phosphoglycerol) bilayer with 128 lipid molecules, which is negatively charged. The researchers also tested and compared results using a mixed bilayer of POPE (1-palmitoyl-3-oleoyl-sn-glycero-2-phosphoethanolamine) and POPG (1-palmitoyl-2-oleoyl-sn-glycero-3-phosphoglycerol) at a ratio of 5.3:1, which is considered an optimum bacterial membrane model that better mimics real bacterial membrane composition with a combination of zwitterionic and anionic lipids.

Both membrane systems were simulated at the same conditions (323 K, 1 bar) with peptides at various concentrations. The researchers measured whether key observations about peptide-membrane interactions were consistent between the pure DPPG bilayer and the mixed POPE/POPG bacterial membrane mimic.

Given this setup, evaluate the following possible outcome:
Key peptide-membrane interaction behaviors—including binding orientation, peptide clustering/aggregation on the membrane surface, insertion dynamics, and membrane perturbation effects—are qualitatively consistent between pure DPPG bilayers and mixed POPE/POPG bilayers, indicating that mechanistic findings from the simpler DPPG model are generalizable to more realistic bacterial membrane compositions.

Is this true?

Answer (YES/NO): NO